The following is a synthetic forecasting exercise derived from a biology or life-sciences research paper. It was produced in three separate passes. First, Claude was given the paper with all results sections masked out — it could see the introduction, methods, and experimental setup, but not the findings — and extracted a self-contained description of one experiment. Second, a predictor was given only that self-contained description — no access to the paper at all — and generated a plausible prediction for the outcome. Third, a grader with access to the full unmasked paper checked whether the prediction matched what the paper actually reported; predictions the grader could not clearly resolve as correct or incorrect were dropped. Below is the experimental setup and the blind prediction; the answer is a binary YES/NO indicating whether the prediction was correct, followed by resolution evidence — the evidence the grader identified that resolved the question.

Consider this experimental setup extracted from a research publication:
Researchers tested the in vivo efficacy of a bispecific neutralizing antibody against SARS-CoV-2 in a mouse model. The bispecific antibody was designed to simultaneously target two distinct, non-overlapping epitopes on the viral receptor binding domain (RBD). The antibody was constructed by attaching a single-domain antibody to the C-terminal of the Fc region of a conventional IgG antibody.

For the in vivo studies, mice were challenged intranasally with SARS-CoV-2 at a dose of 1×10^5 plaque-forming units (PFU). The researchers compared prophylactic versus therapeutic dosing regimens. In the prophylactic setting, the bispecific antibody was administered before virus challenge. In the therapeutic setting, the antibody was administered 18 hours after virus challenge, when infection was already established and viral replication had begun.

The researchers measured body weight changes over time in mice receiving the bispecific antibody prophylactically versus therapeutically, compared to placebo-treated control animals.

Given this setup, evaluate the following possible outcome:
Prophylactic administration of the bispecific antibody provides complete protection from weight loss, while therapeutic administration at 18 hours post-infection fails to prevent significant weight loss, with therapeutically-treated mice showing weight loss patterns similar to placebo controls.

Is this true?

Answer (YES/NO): NO